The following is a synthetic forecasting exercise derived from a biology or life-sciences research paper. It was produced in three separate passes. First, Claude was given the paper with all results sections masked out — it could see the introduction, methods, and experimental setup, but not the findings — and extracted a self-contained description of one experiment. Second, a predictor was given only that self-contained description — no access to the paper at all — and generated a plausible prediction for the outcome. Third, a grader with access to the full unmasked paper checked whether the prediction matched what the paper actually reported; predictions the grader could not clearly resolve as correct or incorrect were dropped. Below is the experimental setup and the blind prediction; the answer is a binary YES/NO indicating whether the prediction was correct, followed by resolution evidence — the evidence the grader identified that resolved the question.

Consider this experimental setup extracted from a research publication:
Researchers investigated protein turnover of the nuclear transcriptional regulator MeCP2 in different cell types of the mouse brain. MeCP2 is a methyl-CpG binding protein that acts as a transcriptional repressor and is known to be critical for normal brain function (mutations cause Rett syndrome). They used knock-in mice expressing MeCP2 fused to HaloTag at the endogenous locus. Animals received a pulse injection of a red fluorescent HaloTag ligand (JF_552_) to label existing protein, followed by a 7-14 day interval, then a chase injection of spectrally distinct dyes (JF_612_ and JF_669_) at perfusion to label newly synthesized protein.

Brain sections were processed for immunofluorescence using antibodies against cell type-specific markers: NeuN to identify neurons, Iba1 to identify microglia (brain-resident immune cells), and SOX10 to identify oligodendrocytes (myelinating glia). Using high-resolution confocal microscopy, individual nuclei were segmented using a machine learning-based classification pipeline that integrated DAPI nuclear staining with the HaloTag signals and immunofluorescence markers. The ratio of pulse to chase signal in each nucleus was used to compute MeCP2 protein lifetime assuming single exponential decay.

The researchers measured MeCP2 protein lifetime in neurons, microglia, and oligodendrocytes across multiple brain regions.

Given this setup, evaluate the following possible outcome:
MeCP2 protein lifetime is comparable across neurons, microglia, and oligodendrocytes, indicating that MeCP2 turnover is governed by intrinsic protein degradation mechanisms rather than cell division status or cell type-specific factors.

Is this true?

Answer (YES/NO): YES